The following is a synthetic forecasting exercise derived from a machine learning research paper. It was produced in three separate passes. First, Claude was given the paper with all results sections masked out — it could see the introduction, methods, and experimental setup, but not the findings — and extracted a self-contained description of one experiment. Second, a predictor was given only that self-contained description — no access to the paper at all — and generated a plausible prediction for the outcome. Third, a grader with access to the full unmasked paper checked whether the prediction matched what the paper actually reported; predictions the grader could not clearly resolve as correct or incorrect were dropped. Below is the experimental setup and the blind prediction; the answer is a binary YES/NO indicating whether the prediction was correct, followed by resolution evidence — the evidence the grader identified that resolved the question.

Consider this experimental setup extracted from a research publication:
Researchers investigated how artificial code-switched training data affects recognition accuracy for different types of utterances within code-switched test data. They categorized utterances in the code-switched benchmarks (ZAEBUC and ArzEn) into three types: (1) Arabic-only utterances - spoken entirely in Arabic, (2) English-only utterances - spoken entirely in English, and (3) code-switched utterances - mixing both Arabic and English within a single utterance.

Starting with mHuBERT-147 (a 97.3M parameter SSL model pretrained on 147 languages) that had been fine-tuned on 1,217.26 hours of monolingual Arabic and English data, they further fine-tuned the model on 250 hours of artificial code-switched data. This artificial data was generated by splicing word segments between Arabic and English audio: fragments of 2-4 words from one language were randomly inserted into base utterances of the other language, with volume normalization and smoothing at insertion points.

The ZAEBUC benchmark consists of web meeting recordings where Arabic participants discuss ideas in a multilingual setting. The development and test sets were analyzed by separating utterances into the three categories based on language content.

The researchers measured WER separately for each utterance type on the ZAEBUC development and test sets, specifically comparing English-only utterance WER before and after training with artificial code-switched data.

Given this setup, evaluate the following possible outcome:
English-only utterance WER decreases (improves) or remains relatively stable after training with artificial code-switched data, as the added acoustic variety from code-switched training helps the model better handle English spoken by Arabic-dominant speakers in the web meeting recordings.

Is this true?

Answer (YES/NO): YES